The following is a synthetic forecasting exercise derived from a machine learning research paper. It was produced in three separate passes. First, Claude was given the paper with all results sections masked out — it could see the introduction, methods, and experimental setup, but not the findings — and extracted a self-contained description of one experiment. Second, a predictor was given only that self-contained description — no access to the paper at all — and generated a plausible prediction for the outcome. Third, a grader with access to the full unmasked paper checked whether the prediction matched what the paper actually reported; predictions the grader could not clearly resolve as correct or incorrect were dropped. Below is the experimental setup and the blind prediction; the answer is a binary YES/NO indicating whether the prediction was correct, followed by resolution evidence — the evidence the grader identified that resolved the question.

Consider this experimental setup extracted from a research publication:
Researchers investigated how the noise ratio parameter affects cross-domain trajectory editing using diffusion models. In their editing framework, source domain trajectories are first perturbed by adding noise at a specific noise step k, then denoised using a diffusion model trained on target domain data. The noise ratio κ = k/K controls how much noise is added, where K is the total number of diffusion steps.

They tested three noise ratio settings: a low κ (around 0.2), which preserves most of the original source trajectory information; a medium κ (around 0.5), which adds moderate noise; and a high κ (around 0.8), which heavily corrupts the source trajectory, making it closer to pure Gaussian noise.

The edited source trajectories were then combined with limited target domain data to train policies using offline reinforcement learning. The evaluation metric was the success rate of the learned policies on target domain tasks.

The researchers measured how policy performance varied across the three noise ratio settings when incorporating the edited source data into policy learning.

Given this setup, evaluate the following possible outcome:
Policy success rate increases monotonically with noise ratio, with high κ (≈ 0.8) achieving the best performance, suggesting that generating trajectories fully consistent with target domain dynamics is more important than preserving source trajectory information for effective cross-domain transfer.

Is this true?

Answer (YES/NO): NO